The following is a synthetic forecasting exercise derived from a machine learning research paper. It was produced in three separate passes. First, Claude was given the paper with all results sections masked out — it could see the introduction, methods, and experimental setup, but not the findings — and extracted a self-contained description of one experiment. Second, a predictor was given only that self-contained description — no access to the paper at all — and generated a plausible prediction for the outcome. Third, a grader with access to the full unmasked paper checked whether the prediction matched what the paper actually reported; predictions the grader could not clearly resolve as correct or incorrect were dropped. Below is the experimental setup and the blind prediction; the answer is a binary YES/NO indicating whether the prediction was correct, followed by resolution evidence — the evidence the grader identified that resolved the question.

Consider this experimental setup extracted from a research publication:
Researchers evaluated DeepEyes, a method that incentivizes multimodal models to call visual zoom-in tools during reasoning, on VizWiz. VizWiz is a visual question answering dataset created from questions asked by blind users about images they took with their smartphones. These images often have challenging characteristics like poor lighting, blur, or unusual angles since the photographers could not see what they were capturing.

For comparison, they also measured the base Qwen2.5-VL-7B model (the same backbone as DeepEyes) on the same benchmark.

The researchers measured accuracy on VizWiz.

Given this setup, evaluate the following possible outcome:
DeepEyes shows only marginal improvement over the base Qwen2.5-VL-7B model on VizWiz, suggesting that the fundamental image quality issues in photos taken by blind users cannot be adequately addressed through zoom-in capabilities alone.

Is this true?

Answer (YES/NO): NO